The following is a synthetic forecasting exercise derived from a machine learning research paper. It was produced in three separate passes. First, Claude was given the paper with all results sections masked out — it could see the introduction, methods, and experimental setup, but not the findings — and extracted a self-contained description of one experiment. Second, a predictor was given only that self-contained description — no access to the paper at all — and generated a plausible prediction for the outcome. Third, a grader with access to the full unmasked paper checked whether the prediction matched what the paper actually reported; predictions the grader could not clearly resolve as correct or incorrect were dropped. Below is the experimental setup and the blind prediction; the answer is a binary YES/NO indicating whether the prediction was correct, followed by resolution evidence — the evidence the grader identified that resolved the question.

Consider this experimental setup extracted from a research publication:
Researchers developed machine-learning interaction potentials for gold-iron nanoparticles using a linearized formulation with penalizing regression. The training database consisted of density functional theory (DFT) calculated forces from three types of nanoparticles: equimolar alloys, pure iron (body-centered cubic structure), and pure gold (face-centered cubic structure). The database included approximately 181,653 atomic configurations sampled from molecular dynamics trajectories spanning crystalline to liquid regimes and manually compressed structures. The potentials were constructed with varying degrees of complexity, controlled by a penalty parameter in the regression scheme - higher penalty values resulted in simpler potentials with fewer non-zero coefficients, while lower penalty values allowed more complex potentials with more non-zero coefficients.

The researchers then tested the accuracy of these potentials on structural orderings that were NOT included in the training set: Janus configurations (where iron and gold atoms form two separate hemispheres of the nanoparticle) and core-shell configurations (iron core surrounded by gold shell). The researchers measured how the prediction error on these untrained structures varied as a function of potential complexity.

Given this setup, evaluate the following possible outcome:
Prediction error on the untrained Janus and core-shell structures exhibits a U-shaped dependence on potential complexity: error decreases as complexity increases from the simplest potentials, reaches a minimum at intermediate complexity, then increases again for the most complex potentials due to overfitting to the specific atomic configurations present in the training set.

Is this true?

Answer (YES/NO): YES